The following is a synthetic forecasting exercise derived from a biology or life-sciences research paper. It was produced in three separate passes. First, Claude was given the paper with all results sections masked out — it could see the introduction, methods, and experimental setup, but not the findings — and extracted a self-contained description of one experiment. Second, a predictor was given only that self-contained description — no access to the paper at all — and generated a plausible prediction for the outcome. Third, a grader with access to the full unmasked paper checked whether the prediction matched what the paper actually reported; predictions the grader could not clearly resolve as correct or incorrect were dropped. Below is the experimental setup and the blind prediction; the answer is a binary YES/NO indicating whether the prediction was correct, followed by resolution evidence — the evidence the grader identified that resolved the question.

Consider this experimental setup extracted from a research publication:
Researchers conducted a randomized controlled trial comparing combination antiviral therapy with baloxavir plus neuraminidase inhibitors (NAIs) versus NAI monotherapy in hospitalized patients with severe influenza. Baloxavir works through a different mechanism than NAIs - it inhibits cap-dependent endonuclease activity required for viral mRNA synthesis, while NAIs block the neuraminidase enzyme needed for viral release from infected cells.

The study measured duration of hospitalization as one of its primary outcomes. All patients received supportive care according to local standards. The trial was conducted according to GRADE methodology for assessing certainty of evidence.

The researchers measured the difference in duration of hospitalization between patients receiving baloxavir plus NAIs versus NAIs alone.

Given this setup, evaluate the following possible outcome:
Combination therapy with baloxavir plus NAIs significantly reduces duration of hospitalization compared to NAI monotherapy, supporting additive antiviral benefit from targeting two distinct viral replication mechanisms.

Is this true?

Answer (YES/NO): NO